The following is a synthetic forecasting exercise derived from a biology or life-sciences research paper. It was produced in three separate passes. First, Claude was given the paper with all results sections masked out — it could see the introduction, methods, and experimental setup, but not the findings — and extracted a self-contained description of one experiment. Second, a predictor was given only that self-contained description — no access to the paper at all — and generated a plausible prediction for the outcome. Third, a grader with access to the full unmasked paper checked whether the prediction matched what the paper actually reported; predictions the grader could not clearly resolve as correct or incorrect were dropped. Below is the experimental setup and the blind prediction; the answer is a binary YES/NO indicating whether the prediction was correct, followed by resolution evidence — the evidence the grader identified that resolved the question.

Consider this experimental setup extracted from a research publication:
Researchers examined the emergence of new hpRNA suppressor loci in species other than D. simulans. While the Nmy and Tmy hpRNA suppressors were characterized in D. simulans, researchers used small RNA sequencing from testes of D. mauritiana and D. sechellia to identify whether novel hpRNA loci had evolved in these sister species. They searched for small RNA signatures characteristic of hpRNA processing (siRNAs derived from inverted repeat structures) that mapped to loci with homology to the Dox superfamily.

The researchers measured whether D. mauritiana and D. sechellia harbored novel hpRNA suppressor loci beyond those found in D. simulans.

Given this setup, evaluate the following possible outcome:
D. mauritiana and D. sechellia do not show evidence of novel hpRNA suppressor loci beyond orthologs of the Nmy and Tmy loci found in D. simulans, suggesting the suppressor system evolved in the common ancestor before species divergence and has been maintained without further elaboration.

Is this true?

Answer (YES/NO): NO